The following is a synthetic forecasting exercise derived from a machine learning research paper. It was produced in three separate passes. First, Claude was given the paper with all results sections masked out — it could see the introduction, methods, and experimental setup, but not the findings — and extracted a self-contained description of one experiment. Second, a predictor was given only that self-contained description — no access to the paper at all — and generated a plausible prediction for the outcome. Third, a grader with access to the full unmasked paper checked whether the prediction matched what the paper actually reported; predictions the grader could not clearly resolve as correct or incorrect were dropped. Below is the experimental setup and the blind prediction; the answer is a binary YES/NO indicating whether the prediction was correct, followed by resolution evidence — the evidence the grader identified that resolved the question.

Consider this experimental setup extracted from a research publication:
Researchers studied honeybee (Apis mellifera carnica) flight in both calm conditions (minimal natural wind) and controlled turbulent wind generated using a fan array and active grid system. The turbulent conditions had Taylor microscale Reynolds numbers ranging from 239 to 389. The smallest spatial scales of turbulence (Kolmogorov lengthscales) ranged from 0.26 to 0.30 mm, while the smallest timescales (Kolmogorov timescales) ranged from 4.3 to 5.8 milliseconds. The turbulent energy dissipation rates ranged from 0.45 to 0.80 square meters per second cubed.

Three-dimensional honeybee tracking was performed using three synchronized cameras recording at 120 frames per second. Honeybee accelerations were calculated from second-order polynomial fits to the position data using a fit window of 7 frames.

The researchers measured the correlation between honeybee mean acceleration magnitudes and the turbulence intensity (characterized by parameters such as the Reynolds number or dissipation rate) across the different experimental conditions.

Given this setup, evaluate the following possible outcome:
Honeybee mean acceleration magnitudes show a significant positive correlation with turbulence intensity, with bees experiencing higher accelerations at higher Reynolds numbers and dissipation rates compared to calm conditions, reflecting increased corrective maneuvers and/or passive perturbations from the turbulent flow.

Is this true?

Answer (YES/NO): NO